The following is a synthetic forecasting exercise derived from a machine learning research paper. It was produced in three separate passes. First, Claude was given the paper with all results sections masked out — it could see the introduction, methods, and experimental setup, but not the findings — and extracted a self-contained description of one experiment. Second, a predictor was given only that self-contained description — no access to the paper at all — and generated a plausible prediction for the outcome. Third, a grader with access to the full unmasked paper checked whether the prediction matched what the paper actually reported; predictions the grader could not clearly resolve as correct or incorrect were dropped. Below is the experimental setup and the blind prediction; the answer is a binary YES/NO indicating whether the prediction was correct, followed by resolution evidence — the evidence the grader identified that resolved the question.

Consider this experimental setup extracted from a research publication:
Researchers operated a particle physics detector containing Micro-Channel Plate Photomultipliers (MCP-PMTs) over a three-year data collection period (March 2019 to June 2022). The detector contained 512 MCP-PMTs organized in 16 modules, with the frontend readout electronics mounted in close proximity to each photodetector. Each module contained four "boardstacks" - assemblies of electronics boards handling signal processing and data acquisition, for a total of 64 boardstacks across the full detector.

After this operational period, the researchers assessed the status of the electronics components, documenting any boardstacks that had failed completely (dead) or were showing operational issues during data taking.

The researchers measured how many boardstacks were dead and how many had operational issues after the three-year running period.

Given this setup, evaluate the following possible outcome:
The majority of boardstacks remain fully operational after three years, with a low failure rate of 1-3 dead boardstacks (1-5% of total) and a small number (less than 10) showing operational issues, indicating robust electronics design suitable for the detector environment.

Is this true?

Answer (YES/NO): NO